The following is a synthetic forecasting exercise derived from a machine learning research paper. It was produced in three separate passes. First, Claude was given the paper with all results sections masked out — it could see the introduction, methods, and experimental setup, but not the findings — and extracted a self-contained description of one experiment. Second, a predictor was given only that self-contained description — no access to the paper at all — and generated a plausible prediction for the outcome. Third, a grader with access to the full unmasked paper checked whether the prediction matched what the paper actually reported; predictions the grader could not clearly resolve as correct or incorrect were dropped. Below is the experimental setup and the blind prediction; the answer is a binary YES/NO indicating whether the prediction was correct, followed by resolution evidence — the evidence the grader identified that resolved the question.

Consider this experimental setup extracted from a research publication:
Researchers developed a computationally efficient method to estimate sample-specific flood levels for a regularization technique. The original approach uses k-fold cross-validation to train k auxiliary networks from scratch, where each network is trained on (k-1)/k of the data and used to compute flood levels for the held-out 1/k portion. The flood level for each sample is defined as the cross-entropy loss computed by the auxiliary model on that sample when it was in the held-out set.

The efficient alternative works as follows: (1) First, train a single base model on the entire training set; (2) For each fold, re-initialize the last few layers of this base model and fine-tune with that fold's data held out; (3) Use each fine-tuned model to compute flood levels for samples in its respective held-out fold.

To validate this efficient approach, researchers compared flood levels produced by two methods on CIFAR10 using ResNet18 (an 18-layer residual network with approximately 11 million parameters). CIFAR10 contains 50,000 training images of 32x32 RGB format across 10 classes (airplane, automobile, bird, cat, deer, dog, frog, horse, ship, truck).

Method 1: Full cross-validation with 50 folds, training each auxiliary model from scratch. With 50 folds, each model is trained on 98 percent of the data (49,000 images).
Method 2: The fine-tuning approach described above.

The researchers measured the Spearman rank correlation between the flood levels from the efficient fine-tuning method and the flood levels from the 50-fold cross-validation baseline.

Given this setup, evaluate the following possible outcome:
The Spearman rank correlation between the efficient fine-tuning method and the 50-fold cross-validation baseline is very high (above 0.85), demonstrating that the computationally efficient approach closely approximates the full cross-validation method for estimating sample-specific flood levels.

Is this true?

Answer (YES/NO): NO